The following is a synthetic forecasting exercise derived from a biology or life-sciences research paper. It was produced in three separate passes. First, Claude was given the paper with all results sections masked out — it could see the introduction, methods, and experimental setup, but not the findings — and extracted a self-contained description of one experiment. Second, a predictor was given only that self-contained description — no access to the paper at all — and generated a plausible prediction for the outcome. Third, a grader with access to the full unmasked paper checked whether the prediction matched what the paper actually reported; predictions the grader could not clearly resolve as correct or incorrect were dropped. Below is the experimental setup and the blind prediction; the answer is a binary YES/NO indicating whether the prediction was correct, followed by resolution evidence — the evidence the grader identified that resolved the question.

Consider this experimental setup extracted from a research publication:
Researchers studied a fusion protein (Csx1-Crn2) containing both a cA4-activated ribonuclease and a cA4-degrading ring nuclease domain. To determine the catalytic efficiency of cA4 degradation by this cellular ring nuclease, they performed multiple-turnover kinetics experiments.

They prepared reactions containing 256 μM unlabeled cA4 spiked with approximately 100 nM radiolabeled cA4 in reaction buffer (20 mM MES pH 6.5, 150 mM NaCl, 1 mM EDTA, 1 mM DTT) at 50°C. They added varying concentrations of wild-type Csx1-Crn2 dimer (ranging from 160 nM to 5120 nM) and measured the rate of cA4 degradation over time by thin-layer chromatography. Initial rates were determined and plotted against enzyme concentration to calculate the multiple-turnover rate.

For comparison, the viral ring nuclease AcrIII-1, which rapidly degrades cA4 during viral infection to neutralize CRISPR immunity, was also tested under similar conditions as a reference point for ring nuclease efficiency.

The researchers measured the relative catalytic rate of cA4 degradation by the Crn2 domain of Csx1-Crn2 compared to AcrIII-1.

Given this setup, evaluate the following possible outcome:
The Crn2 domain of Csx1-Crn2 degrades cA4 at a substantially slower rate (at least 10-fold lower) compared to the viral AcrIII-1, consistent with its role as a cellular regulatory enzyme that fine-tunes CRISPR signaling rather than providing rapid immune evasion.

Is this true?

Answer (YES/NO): NO